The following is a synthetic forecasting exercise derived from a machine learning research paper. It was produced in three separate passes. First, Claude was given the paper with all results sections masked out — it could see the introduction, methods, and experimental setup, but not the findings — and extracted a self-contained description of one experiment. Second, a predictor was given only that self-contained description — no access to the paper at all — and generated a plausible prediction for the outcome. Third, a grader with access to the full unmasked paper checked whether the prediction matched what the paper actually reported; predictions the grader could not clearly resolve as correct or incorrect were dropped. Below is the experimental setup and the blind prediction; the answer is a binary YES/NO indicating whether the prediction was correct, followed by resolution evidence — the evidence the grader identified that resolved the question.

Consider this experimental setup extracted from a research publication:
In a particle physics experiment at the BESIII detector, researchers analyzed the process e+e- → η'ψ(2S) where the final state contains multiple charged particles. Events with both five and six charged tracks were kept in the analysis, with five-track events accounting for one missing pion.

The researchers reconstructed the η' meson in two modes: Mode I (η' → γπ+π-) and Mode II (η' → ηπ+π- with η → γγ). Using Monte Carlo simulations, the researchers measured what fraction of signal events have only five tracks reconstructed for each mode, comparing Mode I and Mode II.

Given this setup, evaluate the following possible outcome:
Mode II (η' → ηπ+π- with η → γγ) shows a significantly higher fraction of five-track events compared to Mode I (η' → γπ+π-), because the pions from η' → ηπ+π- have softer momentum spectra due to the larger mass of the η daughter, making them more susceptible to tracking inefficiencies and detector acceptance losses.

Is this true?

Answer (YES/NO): NO